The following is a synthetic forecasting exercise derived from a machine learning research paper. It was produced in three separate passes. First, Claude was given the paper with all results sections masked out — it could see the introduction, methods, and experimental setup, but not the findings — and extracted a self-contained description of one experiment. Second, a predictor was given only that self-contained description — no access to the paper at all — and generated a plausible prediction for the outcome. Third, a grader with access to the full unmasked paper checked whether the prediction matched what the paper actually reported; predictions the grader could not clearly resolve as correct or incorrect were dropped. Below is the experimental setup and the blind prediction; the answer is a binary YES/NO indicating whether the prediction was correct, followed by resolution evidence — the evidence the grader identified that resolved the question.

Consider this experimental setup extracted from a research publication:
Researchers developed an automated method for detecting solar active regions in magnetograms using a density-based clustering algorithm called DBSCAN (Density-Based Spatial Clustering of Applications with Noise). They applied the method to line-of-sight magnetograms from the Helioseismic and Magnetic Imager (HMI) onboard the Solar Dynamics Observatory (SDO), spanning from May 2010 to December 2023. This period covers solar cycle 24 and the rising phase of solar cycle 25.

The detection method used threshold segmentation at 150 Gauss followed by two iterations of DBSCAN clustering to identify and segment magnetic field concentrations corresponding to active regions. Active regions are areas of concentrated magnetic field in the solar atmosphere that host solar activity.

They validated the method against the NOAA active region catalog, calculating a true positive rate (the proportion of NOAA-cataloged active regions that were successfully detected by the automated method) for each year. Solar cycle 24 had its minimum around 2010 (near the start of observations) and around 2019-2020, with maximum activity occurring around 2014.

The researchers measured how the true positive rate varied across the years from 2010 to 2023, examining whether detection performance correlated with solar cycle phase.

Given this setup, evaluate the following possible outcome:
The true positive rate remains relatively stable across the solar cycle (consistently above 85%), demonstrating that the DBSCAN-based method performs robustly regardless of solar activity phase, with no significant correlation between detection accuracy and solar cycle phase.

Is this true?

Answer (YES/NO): NO